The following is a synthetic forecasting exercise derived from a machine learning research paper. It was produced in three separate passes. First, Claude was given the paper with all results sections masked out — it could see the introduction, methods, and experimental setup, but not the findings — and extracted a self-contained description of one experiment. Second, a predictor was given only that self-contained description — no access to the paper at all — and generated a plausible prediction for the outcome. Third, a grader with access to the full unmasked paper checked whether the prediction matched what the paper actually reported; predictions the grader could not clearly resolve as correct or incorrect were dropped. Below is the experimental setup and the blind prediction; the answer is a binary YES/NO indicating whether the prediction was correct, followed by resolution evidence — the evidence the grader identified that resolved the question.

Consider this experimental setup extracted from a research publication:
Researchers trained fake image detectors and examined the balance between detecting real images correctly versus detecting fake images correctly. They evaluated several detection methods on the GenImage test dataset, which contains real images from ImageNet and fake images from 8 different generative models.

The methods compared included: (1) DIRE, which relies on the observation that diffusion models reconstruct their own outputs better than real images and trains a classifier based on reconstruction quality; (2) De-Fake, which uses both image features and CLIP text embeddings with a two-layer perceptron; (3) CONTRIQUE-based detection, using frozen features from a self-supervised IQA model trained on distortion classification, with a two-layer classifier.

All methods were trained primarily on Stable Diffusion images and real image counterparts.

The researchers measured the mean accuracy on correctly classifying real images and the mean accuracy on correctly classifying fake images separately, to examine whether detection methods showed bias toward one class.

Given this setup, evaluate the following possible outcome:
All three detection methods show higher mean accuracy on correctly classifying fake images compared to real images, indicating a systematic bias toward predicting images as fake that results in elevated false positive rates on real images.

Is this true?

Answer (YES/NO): NO